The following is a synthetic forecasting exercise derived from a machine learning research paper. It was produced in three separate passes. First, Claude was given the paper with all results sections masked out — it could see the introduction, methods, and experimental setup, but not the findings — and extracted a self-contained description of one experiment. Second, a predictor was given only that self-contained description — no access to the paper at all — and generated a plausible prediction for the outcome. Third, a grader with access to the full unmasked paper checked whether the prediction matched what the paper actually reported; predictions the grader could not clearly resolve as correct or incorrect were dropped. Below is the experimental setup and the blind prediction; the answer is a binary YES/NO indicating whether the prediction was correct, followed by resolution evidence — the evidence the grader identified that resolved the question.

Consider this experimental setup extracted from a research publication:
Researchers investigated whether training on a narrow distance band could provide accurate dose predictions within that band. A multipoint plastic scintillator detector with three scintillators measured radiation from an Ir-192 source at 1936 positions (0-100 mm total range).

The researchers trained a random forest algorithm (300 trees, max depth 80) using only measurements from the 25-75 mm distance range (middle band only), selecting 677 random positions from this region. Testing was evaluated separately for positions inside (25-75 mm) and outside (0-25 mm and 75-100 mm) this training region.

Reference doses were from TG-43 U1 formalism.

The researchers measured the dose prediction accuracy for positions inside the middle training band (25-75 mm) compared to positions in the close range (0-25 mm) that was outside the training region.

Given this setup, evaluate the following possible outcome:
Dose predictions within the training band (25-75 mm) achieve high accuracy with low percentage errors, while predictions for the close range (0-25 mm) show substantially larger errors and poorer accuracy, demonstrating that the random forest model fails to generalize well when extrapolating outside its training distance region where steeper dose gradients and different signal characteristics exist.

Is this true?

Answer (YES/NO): NO